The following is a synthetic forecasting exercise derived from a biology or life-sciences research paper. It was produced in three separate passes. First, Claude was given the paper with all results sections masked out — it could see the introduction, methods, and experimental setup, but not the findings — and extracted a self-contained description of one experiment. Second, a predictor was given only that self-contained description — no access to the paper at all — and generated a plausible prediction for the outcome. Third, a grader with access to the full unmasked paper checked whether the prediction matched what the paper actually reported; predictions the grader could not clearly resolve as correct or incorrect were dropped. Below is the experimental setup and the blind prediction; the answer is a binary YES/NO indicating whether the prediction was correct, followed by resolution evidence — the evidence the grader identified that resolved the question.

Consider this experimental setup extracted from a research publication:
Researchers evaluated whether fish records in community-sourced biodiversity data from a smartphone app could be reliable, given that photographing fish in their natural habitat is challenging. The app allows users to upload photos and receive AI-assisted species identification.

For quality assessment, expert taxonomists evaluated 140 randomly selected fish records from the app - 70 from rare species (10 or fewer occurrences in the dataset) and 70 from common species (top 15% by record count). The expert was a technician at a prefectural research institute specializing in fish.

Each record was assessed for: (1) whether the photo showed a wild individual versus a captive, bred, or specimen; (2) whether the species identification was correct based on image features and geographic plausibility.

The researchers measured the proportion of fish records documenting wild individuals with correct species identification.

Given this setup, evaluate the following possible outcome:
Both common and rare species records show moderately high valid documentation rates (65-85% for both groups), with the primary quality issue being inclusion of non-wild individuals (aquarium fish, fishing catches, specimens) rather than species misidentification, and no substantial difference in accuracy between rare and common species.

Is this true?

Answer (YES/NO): NO